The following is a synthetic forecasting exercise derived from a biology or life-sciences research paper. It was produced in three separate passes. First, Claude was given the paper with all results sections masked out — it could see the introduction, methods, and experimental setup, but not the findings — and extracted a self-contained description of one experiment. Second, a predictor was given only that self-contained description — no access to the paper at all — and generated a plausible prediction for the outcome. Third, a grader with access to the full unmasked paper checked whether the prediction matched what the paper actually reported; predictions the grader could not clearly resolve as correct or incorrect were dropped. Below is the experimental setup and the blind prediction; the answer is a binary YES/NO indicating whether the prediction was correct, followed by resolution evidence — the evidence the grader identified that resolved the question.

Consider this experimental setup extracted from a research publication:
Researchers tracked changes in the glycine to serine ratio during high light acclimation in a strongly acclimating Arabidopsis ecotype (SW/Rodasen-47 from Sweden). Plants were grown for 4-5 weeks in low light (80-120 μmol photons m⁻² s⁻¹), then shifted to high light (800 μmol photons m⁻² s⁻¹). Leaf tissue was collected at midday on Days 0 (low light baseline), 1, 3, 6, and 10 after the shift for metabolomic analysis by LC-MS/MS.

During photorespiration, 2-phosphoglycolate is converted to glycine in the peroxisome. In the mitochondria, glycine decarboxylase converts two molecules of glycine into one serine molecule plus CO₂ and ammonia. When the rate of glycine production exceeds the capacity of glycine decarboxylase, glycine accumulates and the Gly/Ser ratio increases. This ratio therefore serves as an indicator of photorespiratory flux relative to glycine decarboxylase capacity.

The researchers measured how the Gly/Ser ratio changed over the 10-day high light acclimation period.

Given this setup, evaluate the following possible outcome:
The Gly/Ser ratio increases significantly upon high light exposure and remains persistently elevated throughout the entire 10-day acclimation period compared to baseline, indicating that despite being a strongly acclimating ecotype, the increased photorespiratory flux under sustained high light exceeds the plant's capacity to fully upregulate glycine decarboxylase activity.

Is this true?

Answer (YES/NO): YES